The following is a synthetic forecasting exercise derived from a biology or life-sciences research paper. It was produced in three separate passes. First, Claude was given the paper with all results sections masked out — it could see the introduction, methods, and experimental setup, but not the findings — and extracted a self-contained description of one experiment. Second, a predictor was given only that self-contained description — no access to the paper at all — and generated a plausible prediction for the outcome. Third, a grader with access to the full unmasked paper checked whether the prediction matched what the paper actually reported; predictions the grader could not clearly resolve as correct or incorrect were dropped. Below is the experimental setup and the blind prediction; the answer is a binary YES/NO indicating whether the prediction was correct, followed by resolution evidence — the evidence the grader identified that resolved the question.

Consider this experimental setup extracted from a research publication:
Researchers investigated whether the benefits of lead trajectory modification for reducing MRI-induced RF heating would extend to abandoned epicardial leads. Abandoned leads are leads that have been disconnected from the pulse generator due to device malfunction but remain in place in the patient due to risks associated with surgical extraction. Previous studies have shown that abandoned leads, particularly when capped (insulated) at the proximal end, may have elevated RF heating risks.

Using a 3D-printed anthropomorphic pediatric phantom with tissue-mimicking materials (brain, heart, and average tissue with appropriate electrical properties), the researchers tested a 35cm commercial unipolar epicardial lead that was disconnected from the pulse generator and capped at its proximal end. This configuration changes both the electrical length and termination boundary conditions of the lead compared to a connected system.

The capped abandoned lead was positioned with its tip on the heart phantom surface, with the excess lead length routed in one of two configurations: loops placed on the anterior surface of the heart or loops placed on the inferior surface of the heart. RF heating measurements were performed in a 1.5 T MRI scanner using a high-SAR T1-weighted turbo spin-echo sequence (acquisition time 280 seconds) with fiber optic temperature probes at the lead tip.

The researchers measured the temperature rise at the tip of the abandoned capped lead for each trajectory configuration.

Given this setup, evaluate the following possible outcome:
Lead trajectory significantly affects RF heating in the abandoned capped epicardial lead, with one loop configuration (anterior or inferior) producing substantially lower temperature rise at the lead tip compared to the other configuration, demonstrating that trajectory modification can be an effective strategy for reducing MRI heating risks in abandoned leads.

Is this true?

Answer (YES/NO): YES